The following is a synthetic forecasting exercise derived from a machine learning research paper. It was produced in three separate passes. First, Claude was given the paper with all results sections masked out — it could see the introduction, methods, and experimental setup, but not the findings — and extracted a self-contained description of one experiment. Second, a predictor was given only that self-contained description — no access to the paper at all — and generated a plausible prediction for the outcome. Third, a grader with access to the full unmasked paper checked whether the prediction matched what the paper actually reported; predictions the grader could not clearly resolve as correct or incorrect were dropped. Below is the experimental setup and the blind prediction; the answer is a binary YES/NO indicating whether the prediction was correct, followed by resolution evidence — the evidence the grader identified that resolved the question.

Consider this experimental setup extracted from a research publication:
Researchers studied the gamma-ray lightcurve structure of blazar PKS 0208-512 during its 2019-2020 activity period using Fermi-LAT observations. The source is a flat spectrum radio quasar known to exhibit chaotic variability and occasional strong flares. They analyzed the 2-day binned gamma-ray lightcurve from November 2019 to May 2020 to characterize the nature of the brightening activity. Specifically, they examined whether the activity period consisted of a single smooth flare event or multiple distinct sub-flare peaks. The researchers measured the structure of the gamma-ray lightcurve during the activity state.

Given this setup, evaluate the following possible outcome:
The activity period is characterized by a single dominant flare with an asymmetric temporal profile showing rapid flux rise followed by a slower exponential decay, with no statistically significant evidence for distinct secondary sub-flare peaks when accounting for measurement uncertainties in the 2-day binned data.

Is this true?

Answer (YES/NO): NO